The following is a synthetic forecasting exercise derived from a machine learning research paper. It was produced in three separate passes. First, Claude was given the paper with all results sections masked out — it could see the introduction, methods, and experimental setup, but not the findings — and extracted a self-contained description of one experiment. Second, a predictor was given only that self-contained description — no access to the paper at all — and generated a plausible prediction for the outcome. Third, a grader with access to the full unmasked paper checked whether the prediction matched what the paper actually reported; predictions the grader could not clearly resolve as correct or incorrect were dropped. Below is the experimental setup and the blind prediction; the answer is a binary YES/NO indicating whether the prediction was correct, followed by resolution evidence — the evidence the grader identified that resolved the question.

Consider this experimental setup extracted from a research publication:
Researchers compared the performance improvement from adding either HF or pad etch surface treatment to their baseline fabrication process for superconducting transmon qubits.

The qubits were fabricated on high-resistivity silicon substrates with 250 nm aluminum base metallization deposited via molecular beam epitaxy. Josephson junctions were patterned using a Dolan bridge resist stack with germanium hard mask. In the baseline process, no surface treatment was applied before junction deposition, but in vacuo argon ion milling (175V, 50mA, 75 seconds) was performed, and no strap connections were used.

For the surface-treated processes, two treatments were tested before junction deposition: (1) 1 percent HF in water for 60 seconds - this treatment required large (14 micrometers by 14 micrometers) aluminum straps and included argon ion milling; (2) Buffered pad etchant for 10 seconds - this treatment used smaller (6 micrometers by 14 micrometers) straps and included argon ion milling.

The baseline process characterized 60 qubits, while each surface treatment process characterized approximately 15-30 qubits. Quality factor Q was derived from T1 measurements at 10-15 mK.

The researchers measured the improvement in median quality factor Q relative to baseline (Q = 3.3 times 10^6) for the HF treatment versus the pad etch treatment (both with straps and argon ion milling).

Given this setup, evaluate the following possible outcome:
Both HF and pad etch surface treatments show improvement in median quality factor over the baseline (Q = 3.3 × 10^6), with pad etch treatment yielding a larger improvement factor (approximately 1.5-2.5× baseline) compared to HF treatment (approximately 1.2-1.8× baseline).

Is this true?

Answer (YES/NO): YES